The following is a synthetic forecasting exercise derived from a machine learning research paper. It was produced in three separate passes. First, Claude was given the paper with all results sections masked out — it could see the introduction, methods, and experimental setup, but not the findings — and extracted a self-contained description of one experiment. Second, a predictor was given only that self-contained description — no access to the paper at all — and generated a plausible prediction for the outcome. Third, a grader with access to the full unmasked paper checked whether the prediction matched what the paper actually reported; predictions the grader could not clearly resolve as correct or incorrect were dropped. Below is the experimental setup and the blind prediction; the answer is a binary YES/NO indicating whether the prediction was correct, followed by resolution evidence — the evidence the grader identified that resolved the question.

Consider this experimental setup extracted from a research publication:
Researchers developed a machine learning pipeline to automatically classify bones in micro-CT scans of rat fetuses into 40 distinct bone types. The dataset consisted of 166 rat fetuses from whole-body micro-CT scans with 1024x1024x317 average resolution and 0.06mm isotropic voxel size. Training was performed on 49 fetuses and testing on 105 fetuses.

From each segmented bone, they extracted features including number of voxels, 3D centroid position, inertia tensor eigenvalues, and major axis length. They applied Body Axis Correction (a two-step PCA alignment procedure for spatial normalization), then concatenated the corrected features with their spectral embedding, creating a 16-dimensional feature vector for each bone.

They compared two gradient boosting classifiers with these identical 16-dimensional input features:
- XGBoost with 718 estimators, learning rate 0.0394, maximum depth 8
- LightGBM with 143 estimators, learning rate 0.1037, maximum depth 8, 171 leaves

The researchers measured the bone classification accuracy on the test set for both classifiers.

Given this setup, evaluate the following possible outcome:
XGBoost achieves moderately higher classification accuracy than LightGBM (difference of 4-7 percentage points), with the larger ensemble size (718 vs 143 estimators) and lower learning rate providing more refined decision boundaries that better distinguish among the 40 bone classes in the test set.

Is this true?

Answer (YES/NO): NO